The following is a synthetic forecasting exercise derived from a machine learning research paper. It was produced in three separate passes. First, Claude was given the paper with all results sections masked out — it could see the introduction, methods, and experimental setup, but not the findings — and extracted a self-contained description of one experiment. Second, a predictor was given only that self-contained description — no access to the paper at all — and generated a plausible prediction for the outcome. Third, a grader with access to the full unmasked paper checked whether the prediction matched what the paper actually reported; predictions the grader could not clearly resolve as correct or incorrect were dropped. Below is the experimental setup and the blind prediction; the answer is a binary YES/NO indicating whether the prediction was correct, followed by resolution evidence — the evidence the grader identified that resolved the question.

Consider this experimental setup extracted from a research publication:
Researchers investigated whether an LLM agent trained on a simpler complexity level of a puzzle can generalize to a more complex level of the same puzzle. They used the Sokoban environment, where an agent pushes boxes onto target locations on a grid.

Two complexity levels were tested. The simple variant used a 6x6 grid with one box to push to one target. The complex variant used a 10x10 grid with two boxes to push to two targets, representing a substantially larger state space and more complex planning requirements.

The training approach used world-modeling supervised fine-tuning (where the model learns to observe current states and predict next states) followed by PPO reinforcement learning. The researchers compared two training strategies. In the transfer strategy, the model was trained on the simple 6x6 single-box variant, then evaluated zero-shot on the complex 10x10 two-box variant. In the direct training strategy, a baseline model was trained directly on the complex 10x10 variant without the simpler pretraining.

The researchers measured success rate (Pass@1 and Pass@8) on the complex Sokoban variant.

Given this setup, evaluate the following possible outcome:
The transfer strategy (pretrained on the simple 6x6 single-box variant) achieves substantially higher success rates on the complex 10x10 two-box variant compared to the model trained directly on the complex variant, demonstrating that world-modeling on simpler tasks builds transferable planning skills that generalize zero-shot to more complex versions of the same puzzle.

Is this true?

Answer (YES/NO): YES